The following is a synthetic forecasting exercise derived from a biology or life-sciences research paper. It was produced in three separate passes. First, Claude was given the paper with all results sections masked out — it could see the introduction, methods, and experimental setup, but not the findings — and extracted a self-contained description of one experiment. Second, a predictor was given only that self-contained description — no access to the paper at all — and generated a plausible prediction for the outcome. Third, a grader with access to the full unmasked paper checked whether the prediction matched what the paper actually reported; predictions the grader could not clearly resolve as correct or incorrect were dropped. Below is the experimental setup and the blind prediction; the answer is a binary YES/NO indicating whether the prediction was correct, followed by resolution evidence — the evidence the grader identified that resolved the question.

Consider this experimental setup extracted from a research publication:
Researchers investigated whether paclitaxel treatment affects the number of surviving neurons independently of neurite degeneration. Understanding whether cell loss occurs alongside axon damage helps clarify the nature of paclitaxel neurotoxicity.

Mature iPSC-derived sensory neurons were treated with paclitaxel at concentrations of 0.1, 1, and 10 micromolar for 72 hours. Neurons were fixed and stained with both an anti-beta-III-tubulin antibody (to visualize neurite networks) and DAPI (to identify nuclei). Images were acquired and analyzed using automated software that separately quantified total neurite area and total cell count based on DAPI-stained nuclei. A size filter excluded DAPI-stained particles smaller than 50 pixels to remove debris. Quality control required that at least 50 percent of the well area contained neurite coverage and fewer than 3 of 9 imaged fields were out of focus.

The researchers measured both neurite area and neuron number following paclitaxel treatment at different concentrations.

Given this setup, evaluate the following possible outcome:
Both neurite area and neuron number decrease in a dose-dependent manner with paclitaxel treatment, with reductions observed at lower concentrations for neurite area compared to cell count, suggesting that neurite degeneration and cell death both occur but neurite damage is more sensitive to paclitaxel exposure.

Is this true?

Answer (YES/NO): NO